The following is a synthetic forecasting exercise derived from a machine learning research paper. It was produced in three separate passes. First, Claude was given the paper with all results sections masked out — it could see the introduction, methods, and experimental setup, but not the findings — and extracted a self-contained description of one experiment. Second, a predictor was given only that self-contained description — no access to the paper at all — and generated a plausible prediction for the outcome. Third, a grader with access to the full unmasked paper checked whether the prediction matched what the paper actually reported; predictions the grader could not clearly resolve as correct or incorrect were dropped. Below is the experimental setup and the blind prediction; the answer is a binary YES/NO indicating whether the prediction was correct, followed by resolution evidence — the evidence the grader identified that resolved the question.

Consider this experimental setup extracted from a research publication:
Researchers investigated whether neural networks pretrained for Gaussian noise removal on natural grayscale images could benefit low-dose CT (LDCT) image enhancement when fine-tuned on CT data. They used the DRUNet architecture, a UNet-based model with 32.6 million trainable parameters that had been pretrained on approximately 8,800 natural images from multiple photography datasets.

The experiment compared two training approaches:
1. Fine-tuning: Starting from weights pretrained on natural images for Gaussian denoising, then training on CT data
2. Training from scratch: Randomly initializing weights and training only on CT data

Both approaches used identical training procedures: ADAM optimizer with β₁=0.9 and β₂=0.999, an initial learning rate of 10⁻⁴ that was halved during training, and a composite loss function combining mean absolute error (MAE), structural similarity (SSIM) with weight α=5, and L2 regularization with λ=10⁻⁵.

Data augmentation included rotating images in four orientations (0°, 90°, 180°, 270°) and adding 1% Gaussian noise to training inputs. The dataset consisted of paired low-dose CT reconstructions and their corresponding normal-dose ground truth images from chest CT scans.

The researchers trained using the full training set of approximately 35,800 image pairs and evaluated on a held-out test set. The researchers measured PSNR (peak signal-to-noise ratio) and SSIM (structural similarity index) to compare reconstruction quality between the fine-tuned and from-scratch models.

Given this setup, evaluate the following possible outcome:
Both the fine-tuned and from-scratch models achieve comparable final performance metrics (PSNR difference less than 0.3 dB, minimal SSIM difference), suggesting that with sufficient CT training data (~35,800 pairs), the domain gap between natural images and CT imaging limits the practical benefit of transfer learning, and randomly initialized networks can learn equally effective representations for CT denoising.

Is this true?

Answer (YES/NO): NO